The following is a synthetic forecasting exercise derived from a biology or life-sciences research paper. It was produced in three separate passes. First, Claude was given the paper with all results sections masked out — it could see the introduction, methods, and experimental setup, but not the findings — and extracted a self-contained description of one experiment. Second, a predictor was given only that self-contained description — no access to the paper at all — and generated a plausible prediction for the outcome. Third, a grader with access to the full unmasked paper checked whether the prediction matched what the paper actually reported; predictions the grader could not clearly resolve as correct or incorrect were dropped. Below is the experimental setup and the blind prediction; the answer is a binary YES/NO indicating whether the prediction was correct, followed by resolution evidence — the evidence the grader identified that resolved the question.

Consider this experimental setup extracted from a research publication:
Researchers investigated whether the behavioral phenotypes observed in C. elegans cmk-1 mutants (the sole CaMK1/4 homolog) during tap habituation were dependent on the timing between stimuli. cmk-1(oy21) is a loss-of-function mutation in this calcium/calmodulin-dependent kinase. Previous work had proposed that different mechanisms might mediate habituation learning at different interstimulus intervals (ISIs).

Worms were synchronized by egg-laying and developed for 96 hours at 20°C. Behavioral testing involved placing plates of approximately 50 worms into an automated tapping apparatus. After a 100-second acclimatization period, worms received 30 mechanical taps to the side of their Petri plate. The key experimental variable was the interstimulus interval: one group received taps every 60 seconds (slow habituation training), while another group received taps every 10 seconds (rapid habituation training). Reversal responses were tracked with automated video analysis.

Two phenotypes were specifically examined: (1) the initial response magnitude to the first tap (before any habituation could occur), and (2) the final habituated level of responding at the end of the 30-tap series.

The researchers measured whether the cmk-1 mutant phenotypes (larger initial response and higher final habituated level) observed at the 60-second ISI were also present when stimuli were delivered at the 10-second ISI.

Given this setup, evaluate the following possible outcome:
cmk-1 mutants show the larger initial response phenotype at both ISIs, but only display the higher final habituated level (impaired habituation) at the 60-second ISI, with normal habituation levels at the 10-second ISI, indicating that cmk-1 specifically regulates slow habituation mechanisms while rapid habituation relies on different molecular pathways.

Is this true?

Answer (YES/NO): YES